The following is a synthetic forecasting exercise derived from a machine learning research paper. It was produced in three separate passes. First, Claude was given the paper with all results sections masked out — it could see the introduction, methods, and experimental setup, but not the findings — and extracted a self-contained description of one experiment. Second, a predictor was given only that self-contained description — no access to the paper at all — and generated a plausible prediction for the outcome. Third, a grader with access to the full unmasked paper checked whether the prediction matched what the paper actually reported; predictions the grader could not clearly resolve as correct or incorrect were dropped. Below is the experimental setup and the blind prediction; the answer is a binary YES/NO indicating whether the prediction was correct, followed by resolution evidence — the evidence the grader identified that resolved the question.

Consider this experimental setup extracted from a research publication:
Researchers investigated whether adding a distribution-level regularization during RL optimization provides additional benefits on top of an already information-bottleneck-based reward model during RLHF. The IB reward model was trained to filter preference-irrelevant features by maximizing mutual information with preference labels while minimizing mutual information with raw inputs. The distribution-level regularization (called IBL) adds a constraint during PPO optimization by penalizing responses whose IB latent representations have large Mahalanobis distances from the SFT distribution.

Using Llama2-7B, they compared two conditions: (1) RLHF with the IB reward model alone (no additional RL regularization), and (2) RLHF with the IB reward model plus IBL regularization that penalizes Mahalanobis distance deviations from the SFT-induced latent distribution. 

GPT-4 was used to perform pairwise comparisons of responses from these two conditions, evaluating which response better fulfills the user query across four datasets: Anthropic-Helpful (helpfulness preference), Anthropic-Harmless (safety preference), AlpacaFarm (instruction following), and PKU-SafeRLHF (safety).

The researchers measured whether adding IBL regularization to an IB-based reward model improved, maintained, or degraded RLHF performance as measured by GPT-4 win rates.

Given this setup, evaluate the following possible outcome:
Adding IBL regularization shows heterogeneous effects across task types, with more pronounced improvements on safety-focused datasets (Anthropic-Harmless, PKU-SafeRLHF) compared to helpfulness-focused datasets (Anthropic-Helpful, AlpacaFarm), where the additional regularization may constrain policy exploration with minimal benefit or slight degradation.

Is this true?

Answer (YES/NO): NO